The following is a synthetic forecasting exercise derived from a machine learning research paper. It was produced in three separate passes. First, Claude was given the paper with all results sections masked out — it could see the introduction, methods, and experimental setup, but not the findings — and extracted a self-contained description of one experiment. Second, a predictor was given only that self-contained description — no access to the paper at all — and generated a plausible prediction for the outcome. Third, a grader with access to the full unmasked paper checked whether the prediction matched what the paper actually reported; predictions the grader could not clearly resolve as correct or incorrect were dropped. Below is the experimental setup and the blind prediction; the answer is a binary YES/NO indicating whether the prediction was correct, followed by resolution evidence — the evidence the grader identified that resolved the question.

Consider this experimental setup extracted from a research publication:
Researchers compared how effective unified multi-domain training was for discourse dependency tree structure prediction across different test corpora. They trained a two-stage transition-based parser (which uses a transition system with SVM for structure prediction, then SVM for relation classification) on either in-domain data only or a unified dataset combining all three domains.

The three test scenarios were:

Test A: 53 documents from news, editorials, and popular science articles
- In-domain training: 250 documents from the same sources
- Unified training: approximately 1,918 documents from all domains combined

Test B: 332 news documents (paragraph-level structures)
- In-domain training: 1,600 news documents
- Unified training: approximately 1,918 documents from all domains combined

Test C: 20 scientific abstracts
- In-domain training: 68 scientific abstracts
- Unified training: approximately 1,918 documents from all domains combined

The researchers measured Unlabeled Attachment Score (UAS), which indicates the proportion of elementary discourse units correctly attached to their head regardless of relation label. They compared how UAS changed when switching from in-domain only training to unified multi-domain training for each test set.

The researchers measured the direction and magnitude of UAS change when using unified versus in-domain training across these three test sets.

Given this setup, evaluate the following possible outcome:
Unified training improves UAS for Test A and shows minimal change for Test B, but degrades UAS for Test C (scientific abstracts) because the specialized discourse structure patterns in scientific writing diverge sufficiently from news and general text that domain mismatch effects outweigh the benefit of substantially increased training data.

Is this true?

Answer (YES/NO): NO